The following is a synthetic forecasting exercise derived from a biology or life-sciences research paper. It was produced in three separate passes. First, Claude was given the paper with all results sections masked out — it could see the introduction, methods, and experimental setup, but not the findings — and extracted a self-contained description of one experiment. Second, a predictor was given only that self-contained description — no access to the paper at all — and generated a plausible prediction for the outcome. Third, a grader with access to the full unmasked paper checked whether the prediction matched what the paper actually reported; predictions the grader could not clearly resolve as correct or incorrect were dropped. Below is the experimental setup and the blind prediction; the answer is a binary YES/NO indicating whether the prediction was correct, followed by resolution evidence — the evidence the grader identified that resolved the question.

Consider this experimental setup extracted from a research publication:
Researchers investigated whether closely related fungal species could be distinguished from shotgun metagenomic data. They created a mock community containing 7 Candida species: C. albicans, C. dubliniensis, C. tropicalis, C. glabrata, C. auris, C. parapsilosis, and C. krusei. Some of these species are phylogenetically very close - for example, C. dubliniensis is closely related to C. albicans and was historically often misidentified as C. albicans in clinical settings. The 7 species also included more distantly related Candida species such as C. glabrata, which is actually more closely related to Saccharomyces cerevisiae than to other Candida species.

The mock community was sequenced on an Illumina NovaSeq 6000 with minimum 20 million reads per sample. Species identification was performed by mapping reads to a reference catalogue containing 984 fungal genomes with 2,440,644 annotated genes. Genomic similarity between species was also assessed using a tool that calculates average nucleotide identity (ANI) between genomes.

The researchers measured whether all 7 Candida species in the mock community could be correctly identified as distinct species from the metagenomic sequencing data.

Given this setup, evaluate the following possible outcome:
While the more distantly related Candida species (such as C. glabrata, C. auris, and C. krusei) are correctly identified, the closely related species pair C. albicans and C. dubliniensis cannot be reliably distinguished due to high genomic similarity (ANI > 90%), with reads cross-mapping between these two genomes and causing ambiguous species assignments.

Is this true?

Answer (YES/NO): NO